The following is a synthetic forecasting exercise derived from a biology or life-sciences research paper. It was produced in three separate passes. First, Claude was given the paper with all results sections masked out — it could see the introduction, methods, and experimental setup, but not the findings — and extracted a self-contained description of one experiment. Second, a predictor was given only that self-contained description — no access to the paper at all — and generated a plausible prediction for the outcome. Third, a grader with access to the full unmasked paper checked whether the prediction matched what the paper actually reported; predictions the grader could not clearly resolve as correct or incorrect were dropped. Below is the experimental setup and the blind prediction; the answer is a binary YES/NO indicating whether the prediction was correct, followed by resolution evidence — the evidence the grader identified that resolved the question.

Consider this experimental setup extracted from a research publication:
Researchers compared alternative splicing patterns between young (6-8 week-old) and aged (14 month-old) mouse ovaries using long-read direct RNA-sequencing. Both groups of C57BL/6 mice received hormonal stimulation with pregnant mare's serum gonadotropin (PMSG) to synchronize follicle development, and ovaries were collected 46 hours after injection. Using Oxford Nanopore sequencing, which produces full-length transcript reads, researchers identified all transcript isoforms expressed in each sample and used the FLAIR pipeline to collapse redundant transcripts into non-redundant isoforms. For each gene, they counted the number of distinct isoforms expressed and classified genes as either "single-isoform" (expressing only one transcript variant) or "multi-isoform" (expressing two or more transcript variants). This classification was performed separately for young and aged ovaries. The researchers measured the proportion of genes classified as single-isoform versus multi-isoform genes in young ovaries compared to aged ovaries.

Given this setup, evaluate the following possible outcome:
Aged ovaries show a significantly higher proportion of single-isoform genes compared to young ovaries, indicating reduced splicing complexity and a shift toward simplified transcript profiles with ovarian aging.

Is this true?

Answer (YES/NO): NO